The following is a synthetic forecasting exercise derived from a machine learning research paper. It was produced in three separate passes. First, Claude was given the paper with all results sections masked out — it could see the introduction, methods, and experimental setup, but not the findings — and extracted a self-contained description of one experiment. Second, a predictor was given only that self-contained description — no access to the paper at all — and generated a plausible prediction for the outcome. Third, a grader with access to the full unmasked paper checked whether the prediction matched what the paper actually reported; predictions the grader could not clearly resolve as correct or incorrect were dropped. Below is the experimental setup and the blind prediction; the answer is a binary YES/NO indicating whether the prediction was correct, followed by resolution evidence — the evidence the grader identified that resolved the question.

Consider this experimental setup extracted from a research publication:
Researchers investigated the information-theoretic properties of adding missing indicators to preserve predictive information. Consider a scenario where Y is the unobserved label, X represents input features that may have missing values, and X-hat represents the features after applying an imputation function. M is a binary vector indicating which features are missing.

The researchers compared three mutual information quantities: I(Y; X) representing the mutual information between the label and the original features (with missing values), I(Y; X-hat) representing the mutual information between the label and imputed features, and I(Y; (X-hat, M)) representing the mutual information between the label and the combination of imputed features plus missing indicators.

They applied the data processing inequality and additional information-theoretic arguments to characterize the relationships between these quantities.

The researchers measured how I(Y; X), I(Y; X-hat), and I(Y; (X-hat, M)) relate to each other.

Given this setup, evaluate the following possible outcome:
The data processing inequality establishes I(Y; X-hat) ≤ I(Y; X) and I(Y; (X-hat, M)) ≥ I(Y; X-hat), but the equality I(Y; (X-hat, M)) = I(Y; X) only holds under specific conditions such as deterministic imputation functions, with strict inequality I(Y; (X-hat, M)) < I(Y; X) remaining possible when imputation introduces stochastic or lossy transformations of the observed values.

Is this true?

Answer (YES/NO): NO